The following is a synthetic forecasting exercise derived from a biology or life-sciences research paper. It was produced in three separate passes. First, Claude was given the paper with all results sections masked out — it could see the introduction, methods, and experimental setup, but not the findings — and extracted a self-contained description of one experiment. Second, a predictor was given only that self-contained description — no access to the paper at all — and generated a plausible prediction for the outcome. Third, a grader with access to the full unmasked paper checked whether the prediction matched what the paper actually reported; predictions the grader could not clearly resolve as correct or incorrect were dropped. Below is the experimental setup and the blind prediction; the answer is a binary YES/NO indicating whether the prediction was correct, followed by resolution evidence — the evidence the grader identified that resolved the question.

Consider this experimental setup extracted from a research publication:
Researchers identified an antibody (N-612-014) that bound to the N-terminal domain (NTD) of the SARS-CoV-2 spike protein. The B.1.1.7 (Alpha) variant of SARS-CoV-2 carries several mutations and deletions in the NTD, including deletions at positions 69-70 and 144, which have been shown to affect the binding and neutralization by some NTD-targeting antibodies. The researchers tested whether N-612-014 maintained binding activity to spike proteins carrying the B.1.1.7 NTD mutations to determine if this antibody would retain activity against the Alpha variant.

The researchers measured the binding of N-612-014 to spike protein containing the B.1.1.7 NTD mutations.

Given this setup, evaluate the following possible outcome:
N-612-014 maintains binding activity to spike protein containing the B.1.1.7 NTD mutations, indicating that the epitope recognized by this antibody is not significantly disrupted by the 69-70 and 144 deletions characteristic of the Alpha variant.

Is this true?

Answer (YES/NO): YES